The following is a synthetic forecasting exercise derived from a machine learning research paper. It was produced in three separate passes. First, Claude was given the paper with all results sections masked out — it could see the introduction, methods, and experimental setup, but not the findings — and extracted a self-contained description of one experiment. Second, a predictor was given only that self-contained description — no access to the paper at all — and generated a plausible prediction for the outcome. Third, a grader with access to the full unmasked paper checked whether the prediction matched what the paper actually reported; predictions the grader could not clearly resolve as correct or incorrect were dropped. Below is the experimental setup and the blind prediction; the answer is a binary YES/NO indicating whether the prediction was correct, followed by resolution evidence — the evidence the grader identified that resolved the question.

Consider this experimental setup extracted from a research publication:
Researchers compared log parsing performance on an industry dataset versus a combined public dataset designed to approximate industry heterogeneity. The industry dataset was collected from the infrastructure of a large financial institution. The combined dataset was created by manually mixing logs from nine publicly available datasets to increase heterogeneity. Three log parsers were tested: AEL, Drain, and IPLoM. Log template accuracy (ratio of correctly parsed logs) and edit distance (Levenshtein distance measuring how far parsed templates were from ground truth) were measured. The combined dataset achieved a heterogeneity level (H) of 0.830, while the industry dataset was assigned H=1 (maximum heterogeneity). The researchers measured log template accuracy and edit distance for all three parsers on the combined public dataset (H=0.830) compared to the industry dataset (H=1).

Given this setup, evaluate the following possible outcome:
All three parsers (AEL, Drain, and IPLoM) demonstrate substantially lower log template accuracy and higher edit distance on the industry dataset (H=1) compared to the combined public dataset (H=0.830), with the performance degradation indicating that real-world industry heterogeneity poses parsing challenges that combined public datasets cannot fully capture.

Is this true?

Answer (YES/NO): YES